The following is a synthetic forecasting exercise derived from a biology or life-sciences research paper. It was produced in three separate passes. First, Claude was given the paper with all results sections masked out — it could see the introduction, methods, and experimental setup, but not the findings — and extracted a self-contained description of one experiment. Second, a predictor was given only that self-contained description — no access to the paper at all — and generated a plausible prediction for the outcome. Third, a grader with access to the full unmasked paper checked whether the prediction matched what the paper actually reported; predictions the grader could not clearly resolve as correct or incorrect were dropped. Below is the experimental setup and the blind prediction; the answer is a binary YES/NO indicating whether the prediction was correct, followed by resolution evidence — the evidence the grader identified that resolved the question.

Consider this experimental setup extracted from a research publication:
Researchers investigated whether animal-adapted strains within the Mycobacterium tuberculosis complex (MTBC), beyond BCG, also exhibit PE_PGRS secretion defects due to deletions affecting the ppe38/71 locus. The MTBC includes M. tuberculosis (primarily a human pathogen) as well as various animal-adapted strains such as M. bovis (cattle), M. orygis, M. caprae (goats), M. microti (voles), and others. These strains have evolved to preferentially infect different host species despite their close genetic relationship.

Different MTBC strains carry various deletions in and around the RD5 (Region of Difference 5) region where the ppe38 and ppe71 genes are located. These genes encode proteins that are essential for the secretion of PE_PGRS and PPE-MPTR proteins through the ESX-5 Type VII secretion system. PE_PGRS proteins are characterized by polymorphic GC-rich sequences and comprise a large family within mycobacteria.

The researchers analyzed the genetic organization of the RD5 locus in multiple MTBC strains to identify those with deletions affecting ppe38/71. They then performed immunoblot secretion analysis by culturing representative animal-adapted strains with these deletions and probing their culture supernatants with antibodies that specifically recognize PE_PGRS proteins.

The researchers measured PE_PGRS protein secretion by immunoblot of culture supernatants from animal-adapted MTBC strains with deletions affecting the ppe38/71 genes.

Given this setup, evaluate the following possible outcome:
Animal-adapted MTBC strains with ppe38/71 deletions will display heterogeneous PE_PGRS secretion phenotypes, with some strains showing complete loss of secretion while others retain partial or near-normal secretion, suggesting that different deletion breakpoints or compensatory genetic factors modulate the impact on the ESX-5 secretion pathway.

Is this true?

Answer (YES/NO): NO